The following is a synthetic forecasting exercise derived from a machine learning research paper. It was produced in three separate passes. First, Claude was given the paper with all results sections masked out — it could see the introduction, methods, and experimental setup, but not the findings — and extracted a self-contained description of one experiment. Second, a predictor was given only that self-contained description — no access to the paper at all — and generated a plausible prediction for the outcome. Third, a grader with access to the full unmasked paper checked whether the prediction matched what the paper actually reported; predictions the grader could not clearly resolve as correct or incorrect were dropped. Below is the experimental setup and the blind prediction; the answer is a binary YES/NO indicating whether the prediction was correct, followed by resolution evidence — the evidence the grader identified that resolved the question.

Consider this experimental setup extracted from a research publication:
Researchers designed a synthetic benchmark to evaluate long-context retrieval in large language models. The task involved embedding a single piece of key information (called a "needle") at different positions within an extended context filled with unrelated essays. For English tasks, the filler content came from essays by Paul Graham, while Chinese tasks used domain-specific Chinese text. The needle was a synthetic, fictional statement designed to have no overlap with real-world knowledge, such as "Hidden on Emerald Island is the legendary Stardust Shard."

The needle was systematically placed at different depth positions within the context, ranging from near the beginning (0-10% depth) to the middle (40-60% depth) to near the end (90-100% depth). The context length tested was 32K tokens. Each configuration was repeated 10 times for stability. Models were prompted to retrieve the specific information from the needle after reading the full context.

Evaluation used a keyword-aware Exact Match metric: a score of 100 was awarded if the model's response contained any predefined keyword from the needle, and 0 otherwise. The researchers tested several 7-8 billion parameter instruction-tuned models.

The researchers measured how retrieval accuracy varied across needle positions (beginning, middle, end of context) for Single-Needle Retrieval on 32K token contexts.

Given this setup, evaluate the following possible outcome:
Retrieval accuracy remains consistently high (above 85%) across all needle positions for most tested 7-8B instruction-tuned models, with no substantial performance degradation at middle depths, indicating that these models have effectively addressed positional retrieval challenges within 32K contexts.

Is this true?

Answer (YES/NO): NO